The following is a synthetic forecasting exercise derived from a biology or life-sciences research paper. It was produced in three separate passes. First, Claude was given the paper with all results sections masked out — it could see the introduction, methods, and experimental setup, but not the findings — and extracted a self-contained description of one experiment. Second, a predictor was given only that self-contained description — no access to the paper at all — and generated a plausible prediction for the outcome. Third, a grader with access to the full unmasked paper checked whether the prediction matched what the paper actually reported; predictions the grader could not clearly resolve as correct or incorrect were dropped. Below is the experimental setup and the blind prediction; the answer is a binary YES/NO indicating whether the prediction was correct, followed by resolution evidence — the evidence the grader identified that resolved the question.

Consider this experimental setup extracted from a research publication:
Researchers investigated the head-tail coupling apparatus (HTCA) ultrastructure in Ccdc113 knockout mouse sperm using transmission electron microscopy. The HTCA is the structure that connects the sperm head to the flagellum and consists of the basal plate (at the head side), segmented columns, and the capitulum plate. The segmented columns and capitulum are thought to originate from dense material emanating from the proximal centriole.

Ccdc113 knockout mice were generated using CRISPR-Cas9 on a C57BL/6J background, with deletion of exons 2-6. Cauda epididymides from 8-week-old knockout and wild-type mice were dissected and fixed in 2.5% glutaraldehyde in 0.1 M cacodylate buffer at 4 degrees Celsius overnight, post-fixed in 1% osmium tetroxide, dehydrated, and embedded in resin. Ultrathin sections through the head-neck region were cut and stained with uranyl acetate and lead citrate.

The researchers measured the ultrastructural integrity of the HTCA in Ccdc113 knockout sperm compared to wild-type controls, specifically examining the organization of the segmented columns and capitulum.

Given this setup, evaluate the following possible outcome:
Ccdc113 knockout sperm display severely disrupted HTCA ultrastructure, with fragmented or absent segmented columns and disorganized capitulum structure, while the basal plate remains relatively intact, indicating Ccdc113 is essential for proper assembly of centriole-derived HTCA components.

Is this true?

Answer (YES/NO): NO